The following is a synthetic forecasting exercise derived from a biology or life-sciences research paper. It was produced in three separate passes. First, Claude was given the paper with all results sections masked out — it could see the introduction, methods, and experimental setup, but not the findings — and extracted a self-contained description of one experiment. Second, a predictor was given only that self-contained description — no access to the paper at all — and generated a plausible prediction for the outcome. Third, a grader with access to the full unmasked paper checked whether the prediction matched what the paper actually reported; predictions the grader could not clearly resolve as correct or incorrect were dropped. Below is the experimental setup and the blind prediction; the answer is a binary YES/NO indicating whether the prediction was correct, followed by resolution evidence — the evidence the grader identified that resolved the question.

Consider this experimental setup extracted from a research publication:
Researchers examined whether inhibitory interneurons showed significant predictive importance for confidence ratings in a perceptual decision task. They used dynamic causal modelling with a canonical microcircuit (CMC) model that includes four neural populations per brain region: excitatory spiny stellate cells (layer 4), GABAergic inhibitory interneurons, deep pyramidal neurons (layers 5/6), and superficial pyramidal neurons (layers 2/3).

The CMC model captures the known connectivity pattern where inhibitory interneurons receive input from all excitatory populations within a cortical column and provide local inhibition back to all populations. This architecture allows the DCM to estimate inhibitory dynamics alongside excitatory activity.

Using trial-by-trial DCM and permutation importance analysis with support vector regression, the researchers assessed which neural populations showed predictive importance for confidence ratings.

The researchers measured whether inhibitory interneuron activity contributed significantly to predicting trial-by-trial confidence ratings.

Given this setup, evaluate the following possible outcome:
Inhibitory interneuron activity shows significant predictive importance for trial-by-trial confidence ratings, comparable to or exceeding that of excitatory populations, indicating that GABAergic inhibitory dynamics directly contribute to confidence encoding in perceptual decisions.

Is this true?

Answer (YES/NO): NO